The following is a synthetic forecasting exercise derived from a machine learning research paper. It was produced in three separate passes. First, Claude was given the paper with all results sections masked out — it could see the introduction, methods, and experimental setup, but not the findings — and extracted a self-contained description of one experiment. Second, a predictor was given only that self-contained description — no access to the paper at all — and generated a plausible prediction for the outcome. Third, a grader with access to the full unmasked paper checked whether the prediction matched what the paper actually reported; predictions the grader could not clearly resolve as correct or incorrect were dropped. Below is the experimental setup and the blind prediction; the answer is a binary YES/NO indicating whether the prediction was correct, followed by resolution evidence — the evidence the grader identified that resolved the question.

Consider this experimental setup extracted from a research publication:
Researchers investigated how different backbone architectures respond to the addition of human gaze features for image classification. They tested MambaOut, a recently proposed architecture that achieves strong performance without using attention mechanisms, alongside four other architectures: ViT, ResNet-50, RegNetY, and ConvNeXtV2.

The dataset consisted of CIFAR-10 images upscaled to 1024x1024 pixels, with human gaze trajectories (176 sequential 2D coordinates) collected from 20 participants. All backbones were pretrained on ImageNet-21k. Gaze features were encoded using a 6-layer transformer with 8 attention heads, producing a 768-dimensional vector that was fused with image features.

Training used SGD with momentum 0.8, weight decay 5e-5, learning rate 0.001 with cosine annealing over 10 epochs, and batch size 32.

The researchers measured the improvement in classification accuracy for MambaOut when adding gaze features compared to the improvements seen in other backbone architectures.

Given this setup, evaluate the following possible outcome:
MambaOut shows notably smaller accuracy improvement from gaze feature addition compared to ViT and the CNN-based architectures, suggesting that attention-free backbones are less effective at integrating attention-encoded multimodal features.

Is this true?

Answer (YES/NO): YES